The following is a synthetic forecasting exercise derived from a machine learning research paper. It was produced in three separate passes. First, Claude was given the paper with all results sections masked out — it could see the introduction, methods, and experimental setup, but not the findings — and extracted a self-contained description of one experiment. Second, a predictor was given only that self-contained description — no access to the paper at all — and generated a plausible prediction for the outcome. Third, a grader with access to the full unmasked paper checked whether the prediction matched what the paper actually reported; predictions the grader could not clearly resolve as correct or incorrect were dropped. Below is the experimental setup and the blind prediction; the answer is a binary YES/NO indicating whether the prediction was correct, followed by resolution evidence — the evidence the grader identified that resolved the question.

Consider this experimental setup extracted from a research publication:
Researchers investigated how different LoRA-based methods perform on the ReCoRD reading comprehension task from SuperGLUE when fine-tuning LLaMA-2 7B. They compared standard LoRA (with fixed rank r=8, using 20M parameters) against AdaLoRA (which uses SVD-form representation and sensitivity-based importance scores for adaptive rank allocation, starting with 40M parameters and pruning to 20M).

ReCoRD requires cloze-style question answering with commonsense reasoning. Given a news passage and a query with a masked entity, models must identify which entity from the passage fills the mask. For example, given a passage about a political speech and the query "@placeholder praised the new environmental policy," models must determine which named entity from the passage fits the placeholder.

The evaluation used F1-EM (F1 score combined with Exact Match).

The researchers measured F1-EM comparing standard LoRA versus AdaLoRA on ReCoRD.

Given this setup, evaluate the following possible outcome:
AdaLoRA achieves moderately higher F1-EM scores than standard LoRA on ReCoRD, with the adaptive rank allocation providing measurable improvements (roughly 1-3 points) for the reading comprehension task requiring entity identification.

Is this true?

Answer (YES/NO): NO